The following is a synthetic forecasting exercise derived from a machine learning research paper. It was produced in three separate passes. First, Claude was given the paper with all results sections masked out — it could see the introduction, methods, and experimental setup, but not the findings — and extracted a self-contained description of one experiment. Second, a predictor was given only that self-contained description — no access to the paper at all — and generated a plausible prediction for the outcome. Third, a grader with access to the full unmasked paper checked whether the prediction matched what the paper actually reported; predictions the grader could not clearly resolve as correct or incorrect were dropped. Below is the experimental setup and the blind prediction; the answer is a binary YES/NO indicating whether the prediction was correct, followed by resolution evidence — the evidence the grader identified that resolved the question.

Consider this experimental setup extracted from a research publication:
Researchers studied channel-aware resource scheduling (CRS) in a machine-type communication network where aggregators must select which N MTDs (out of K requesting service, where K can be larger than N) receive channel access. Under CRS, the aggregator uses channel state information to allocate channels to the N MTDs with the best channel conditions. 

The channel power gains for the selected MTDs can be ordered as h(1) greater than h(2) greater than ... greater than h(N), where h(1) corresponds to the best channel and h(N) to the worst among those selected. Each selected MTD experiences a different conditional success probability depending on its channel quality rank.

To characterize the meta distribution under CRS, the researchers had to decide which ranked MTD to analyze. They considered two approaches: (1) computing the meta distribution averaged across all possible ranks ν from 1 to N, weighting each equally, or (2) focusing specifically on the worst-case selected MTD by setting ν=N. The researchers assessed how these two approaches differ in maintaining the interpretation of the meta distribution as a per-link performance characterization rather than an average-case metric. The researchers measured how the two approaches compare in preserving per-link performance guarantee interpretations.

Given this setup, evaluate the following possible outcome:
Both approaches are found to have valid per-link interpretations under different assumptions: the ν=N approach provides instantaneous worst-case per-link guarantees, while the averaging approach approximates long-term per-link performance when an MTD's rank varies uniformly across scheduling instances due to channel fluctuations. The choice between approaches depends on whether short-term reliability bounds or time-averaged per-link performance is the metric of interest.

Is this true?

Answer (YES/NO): NO